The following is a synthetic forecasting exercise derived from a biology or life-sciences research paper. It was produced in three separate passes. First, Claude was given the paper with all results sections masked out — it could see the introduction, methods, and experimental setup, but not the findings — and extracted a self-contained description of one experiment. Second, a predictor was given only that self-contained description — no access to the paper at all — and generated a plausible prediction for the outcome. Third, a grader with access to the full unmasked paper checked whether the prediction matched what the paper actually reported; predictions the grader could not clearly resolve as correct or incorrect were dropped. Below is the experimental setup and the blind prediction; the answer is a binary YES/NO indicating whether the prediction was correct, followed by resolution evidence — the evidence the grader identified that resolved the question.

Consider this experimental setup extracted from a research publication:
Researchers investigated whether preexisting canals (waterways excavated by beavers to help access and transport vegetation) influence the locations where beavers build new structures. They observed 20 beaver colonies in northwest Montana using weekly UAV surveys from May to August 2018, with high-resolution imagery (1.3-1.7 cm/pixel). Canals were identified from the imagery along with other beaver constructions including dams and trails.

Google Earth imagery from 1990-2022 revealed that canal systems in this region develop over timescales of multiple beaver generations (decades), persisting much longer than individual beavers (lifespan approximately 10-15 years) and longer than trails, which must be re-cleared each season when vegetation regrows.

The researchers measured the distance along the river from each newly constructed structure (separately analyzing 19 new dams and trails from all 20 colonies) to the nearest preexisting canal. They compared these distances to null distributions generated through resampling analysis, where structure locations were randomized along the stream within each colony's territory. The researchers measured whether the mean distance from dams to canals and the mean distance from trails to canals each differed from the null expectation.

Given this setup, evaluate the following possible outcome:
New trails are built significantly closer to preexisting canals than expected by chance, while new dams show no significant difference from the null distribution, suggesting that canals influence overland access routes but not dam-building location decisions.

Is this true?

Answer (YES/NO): YES